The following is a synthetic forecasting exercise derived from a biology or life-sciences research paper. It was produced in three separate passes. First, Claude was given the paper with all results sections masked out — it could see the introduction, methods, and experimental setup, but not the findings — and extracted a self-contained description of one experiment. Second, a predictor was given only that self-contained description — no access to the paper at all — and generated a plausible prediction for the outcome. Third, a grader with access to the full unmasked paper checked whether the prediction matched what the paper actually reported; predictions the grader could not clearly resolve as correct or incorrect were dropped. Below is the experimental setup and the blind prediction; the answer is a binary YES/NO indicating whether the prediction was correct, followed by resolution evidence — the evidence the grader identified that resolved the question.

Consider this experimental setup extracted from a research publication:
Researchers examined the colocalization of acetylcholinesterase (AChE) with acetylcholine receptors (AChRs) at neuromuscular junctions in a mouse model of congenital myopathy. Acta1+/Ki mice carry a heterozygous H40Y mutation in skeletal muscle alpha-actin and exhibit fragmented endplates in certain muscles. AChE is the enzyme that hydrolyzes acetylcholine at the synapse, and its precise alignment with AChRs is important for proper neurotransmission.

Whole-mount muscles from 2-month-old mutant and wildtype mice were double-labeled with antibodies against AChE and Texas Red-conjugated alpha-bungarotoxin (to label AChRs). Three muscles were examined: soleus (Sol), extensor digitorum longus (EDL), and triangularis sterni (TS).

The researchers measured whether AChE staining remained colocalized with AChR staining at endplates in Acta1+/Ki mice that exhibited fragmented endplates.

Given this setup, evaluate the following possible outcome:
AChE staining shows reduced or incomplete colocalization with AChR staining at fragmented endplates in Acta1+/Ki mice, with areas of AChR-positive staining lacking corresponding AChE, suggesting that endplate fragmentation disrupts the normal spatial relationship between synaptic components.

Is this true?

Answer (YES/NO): NO